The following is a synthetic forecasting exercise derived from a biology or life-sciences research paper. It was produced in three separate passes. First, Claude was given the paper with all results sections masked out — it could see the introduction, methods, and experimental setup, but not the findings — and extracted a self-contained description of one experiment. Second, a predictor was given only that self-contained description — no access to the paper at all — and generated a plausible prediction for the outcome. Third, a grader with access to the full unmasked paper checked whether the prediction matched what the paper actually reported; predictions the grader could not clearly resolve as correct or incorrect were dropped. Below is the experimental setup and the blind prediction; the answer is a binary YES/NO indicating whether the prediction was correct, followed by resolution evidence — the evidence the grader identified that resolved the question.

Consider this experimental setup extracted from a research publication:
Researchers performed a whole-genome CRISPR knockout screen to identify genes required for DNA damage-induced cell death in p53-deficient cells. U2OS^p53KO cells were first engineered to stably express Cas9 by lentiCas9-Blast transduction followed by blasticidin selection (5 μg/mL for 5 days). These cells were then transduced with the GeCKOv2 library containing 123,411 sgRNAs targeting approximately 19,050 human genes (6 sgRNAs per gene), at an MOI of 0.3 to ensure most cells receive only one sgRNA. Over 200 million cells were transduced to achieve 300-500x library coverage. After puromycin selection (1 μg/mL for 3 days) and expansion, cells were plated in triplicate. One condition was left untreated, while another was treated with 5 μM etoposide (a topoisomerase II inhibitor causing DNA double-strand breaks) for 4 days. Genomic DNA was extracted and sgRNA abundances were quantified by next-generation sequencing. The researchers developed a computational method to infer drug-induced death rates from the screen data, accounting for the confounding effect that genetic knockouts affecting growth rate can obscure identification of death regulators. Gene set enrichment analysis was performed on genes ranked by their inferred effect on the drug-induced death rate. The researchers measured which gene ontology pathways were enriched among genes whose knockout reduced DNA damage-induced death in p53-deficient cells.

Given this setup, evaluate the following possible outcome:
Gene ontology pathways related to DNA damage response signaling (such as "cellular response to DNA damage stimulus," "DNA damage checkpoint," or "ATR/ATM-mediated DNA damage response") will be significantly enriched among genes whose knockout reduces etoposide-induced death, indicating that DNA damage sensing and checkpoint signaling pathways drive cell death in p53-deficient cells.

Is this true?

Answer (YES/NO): NO